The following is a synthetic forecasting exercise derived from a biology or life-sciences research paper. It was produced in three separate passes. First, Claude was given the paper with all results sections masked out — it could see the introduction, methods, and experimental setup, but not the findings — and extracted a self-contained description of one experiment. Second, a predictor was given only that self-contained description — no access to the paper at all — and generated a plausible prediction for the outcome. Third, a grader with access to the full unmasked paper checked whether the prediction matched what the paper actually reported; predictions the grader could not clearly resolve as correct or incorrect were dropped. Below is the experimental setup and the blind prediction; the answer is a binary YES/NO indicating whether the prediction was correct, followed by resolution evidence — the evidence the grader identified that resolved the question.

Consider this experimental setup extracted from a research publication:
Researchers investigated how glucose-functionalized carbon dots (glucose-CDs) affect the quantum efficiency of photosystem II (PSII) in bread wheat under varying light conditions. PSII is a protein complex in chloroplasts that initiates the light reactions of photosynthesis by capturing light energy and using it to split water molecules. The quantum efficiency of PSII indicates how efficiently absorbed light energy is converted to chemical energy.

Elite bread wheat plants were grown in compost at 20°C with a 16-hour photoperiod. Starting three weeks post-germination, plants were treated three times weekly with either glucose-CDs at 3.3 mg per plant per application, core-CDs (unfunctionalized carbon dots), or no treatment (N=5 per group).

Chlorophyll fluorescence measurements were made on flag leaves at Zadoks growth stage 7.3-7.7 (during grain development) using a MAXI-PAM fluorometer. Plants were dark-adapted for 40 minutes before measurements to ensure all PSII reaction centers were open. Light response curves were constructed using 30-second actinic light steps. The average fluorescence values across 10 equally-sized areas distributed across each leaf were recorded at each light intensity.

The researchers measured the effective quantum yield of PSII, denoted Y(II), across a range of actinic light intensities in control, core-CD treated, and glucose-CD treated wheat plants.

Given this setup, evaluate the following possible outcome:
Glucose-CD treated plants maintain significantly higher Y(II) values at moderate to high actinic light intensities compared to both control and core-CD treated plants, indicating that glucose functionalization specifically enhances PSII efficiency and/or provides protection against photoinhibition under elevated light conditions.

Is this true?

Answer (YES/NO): NO